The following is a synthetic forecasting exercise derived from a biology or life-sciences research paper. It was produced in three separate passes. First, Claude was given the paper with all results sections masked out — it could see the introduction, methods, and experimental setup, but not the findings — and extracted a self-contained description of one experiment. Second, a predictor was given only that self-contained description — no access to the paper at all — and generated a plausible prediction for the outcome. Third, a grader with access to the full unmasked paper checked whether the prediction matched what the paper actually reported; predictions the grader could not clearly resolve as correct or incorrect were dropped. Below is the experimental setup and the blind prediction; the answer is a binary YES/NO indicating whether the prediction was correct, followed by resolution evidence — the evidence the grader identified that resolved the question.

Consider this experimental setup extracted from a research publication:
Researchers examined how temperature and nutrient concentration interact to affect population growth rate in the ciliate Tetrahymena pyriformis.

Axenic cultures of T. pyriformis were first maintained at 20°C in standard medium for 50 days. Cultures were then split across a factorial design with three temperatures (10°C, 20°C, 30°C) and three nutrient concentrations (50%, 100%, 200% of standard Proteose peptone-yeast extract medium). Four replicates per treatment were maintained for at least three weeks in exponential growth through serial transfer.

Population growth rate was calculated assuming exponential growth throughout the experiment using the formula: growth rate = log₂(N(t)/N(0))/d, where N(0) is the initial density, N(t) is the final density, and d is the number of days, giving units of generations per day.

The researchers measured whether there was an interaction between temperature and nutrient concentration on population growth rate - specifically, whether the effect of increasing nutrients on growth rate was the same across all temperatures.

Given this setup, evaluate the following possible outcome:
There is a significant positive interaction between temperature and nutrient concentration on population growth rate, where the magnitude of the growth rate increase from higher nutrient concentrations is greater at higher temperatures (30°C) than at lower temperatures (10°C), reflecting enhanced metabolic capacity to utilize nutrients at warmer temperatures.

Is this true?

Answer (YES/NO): NO